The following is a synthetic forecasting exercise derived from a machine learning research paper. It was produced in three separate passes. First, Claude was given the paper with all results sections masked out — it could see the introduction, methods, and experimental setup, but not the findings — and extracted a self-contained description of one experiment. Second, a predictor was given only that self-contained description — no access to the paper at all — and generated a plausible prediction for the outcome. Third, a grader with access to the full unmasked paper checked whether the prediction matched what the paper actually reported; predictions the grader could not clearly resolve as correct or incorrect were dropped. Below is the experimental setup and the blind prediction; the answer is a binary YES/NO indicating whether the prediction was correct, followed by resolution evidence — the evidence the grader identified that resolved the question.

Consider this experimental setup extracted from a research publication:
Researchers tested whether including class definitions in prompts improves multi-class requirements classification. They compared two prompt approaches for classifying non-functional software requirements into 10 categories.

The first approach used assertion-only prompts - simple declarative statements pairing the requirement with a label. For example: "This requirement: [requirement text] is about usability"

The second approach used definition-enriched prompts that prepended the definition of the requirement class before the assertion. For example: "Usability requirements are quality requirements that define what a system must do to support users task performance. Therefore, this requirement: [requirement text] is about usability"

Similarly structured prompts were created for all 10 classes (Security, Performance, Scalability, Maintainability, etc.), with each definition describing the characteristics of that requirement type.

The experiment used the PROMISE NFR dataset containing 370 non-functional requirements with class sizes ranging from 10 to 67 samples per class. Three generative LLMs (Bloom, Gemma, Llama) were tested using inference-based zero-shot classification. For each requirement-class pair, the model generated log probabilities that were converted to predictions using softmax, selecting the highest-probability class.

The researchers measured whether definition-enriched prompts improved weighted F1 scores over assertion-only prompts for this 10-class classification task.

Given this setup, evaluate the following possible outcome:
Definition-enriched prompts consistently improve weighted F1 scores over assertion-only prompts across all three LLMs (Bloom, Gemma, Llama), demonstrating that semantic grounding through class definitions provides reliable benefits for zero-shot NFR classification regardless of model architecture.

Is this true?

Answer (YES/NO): NO